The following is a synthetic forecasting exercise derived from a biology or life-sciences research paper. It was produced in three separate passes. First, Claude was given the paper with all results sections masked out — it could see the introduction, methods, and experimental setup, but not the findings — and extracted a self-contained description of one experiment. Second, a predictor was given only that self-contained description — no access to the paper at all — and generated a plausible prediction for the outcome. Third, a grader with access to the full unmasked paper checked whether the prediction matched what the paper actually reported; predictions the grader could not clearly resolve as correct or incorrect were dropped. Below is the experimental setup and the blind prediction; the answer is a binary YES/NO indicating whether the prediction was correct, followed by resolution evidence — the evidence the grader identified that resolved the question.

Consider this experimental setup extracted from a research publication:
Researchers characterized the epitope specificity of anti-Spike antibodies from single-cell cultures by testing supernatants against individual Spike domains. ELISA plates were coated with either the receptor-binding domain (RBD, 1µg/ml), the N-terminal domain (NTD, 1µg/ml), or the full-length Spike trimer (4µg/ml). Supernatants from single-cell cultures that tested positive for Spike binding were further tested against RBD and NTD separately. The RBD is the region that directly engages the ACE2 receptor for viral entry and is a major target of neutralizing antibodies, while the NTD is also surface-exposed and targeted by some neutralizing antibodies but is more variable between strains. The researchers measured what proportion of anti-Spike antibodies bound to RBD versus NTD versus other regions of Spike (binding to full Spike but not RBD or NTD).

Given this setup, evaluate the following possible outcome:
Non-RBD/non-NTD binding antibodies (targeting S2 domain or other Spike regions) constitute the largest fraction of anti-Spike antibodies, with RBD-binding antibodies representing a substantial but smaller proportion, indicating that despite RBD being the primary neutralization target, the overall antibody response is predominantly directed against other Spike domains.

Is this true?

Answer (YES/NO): YES